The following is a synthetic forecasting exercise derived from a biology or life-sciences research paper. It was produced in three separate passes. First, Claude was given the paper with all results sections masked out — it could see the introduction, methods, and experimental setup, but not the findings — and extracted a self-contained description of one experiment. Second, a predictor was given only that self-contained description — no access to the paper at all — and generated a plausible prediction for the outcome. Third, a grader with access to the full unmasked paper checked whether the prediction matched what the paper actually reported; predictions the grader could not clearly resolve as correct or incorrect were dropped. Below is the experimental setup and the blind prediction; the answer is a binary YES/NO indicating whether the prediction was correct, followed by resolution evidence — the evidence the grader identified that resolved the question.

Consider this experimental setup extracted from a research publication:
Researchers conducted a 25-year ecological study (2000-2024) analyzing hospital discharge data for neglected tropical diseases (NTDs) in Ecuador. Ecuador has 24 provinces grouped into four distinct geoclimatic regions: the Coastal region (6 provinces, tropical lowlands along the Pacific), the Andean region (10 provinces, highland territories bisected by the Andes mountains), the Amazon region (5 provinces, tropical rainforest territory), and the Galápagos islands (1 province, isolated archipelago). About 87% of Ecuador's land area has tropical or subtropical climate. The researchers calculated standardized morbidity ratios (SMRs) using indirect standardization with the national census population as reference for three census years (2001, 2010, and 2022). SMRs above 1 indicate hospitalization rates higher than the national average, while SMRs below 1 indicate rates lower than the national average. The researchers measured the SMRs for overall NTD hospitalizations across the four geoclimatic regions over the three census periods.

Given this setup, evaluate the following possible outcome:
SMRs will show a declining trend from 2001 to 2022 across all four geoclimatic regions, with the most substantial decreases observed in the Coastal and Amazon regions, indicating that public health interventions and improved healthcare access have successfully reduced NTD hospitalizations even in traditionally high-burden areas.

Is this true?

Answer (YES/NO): NO